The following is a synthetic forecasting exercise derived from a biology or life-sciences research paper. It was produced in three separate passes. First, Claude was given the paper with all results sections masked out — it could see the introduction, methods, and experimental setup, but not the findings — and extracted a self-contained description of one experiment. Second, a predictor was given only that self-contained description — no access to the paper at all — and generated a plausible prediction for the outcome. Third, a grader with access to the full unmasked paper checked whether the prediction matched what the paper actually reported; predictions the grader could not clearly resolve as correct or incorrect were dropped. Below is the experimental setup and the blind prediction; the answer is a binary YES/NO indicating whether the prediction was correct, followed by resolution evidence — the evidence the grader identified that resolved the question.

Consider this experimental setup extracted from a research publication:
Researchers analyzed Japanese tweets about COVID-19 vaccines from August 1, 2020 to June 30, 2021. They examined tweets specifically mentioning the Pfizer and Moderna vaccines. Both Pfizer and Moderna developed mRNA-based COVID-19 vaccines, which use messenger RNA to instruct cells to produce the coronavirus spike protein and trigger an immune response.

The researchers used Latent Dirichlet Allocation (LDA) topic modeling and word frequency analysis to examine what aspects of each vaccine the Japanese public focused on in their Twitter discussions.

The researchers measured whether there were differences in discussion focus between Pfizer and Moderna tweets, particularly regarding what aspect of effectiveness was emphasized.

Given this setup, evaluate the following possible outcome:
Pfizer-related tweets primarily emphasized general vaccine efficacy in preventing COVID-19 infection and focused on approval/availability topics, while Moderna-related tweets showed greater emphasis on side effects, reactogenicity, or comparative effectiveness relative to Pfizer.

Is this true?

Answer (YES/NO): NO